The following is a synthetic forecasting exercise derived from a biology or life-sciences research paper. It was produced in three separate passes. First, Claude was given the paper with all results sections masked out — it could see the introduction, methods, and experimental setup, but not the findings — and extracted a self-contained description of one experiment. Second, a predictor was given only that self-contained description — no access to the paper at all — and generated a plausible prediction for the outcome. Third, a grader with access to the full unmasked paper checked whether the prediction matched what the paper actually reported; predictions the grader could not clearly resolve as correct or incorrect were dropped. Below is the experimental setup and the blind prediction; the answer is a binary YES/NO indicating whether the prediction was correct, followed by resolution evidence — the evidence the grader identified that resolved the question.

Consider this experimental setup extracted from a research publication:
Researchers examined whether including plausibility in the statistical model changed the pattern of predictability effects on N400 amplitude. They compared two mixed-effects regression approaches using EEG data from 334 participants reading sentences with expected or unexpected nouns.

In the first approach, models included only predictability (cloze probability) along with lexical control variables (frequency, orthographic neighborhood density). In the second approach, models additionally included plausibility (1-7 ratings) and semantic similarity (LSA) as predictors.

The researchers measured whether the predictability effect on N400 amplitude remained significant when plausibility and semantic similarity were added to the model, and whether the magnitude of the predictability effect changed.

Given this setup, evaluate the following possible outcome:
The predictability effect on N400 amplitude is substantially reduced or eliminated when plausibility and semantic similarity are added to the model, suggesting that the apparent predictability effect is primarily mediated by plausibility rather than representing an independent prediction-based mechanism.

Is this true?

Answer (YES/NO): NO